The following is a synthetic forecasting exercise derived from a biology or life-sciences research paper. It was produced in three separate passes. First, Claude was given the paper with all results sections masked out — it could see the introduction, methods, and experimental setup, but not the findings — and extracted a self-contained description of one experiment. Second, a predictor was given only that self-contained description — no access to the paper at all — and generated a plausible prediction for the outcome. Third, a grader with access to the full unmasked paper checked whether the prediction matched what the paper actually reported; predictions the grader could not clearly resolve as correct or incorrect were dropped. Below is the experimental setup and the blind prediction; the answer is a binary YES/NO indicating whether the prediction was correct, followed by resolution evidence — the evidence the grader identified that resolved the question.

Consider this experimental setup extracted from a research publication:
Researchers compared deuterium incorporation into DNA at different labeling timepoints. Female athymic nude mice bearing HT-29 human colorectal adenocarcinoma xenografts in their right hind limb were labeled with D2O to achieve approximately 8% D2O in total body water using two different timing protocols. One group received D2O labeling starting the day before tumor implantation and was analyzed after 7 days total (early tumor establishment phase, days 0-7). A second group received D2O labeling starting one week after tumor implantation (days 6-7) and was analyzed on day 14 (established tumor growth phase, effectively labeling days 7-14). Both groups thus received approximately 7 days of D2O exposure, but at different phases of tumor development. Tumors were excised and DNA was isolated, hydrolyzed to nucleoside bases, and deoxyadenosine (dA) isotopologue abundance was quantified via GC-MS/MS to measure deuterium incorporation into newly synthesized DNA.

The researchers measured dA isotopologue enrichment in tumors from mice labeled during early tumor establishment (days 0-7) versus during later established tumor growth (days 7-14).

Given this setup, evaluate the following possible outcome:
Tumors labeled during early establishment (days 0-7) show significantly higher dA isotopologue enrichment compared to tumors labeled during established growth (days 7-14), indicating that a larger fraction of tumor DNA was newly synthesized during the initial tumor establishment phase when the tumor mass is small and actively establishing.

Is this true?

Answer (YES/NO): NO